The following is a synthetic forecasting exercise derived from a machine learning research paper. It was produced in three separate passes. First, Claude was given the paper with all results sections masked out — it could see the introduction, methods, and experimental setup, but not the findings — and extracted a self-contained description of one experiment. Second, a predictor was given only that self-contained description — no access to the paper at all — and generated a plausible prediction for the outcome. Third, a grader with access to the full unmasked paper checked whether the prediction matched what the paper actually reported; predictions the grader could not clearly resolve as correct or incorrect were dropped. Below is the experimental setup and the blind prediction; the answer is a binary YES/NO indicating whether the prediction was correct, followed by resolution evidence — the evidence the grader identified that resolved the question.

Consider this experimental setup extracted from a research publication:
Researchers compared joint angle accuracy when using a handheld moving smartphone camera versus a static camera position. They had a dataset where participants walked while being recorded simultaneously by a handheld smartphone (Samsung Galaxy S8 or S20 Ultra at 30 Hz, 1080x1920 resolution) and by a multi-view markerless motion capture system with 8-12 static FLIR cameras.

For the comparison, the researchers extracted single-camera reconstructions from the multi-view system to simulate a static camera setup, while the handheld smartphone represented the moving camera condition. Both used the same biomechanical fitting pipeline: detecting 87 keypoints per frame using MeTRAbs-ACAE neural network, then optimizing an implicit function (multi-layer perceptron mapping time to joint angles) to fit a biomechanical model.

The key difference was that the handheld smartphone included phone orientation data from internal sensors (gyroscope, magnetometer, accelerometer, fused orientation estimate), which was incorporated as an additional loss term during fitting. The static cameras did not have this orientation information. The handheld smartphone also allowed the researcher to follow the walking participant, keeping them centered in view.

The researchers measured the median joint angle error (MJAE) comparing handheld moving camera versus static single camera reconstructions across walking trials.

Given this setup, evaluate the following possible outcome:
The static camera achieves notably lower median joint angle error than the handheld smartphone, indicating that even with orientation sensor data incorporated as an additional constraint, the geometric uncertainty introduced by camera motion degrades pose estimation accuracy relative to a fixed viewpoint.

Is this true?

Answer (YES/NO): NO